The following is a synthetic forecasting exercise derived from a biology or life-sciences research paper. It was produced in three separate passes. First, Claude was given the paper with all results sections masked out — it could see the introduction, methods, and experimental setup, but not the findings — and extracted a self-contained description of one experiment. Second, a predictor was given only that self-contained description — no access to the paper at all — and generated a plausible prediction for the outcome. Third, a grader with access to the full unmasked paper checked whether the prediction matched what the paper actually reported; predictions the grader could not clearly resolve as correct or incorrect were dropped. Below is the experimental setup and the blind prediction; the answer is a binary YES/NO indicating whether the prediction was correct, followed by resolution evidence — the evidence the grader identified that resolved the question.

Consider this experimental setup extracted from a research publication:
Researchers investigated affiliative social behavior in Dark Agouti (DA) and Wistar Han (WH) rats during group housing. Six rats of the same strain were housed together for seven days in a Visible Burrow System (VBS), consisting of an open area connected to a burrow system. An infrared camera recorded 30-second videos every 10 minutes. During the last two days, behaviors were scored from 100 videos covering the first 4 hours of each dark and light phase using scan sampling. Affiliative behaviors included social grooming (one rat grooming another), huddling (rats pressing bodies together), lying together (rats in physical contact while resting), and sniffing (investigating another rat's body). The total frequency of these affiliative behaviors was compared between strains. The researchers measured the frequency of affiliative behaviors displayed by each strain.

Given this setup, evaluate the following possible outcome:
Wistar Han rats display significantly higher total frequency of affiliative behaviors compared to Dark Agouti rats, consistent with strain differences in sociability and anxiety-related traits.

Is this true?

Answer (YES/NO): NO